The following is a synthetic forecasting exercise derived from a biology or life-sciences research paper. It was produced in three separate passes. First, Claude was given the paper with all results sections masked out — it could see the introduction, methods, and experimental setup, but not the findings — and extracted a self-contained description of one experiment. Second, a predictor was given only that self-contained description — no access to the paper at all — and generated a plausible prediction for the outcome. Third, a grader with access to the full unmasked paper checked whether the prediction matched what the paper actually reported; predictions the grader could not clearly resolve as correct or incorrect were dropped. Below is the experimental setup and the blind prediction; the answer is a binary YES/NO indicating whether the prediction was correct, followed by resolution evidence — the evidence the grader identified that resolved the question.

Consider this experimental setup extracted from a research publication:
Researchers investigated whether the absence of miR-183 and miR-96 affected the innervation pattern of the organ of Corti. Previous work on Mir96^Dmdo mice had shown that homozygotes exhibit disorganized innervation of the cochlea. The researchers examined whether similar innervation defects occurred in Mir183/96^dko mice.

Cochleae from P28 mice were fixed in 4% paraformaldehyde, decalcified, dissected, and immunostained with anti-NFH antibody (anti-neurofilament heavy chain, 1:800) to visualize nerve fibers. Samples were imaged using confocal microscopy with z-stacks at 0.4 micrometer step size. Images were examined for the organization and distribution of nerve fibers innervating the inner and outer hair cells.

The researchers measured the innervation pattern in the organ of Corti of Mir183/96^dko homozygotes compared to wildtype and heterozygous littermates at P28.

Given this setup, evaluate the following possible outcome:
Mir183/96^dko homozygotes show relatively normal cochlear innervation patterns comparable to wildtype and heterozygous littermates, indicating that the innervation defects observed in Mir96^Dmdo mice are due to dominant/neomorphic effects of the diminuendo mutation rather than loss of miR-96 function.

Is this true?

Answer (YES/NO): YES